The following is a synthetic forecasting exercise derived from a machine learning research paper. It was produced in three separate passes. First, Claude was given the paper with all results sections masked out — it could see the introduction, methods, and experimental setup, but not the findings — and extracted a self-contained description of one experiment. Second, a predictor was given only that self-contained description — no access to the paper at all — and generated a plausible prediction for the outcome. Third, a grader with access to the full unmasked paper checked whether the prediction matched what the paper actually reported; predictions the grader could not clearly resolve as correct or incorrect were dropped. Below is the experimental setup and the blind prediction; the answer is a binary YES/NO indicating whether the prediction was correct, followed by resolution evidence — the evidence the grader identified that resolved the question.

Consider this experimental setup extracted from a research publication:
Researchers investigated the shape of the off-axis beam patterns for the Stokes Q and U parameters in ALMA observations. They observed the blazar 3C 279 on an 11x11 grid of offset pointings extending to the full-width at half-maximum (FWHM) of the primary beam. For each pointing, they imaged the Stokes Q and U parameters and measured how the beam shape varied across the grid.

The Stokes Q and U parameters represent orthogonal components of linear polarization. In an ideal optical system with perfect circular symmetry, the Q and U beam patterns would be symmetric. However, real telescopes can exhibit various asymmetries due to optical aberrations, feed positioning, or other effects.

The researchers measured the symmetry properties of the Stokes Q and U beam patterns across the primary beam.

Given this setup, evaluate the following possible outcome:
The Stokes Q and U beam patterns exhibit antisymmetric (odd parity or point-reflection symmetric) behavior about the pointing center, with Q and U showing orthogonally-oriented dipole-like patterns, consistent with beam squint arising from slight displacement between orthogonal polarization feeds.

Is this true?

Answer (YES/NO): NO